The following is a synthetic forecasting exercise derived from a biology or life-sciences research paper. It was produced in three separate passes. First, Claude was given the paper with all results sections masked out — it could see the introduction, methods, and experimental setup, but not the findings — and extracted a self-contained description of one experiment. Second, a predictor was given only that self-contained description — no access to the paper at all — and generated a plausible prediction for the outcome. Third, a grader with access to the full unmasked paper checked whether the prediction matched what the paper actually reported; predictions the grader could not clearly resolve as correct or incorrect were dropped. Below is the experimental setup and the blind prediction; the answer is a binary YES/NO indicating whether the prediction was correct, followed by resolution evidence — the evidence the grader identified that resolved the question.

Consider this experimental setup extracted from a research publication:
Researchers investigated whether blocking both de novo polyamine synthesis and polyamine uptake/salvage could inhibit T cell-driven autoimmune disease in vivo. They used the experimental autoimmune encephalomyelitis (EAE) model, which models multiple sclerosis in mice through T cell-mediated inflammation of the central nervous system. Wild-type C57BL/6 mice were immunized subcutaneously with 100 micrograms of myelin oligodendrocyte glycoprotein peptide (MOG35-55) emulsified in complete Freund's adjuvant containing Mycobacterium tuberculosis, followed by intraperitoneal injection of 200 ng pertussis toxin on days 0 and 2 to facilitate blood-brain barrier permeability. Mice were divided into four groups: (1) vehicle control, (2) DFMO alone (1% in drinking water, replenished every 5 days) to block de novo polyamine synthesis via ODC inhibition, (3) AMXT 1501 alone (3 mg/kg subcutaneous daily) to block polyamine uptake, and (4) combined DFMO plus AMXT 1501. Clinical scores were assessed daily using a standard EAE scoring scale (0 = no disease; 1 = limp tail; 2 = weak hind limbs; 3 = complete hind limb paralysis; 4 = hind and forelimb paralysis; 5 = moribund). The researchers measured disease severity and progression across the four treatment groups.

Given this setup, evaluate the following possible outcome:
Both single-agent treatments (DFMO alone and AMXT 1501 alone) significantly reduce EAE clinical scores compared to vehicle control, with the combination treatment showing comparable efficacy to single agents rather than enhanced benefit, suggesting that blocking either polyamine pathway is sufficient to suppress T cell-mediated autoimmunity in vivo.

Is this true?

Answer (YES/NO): NO